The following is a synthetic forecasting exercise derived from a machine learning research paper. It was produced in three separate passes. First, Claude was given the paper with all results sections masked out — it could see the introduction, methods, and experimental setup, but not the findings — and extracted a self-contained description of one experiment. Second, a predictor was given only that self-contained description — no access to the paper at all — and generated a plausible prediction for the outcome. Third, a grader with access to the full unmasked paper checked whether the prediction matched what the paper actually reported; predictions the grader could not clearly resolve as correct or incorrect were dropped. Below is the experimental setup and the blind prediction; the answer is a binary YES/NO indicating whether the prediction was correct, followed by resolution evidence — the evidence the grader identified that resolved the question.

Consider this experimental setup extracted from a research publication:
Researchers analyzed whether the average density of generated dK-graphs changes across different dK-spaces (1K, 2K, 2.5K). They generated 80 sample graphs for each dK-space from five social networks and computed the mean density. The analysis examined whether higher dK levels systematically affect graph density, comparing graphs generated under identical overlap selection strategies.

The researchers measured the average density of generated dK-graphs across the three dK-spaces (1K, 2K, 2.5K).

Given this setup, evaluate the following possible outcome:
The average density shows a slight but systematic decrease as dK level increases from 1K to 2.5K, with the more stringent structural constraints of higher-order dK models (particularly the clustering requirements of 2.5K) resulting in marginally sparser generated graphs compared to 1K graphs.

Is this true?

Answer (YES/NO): NO